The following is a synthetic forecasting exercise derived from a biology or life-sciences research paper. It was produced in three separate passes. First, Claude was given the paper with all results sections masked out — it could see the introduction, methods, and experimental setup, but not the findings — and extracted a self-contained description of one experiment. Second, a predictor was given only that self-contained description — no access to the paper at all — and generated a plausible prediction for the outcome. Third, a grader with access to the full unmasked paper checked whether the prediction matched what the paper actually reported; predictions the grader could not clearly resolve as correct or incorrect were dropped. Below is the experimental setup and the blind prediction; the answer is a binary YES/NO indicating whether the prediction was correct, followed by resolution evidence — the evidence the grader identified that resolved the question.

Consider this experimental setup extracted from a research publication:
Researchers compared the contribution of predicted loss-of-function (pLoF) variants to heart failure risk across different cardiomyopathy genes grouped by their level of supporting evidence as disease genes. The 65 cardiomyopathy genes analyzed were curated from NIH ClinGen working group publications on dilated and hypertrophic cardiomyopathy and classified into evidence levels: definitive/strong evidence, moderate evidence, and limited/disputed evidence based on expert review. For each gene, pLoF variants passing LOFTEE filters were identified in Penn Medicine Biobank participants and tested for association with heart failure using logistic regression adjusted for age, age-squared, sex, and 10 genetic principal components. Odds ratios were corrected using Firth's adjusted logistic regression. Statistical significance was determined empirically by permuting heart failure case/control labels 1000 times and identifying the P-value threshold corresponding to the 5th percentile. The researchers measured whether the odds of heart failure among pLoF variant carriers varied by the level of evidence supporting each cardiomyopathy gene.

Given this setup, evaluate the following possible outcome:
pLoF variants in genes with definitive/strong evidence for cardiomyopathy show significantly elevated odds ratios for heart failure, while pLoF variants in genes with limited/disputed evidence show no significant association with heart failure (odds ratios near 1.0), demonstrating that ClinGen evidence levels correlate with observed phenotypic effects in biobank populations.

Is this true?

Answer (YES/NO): NO